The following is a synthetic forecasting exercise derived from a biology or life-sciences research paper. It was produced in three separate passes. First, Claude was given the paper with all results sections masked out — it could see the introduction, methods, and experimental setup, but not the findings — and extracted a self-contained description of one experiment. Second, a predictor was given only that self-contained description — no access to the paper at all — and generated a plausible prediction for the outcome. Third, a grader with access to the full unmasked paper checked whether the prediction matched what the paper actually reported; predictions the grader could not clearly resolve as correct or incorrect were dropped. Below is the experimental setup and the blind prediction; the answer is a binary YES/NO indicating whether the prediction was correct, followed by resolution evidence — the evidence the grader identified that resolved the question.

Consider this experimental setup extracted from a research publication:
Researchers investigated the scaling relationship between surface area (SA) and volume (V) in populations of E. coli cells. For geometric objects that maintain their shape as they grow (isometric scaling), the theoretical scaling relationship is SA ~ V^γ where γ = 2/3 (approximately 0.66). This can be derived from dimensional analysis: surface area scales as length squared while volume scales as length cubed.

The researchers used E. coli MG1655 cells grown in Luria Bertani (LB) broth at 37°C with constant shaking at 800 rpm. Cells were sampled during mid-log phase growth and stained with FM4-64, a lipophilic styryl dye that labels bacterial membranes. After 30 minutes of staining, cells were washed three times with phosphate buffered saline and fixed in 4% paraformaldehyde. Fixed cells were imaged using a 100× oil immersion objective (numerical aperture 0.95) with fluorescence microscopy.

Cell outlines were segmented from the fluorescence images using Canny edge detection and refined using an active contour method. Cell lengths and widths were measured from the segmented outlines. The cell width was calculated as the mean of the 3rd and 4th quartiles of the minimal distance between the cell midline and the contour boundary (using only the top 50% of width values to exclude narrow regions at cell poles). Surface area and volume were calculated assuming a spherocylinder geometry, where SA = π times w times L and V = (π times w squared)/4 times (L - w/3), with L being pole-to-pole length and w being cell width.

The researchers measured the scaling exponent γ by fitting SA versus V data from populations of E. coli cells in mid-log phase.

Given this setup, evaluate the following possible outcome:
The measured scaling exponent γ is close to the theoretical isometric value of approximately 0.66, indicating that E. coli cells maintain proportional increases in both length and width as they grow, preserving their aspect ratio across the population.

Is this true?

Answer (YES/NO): NO